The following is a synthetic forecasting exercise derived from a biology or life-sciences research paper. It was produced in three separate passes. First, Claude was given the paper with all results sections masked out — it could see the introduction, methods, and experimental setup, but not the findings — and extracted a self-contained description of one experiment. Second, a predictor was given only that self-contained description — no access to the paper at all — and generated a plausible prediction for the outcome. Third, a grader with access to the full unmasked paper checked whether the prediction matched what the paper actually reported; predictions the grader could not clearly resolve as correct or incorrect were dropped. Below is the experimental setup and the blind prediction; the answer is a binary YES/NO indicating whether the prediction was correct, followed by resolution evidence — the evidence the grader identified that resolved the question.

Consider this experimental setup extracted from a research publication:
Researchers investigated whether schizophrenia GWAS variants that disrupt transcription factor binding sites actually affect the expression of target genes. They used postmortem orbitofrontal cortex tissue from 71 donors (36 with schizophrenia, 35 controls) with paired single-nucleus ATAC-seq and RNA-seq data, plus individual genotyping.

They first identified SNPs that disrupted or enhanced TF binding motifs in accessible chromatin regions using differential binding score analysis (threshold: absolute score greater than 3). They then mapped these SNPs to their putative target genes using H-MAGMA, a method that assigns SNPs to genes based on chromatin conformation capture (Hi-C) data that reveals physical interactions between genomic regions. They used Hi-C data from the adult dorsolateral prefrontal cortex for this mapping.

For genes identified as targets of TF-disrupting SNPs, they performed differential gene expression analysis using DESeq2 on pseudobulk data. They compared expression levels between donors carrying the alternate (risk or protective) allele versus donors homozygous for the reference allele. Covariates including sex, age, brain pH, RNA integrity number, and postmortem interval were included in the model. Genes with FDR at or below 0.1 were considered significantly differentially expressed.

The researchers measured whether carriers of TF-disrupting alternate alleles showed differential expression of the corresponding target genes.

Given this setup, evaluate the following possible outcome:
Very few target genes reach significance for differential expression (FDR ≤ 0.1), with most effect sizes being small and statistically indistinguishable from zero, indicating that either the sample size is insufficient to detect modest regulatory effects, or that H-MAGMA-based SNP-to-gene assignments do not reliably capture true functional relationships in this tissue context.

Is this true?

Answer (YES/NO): NO